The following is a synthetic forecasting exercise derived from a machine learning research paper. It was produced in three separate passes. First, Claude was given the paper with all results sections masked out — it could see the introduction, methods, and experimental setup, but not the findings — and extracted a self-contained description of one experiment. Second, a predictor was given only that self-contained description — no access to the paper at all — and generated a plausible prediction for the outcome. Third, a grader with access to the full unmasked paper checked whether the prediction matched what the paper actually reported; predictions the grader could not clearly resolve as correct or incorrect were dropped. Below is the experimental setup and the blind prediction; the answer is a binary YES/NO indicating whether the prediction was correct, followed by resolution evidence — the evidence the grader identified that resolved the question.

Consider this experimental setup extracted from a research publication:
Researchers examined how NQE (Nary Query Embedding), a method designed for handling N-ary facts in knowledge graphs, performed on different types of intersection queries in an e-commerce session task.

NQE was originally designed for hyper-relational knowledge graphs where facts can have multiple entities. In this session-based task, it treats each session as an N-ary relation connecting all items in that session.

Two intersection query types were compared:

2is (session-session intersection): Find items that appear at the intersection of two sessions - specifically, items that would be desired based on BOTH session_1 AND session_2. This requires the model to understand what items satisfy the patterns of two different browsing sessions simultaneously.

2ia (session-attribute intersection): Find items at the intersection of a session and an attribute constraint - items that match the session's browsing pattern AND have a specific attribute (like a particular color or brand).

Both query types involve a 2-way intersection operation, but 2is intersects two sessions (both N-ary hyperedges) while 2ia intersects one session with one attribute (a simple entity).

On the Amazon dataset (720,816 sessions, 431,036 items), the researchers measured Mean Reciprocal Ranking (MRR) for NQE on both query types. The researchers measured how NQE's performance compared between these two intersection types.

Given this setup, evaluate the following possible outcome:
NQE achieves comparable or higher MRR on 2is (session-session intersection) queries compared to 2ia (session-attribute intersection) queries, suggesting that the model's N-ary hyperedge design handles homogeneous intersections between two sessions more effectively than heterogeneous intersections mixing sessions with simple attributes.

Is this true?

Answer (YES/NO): YES